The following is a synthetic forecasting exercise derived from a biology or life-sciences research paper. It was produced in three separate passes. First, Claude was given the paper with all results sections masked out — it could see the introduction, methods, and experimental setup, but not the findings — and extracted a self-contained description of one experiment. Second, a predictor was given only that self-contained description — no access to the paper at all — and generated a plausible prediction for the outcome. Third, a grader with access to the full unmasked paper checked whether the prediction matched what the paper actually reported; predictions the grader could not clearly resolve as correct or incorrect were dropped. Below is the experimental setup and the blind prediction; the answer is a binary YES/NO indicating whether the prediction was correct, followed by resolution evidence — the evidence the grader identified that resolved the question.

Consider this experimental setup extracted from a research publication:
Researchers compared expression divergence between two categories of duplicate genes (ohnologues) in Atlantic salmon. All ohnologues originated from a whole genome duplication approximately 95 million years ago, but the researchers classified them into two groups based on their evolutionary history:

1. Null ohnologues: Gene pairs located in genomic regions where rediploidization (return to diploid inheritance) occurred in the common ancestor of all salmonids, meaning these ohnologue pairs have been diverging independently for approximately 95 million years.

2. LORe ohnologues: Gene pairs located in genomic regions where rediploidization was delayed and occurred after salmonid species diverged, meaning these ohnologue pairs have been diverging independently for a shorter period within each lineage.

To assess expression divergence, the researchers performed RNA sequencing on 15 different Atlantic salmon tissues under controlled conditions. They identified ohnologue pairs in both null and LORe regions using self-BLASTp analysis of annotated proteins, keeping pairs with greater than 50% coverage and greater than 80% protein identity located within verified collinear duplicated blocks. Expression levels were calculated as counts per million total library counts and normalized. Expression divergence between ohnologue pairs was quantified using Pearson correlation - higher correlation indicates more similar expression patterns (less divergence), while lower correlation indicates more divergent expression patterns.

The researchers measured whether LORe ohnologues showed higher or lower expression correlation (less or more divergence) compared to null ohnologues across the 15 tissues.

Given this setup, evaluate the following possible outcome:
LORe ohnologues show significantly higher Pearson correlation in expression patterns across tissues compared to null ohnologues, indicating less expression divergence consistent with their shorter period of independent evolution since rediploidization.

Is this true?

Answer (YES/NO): YES